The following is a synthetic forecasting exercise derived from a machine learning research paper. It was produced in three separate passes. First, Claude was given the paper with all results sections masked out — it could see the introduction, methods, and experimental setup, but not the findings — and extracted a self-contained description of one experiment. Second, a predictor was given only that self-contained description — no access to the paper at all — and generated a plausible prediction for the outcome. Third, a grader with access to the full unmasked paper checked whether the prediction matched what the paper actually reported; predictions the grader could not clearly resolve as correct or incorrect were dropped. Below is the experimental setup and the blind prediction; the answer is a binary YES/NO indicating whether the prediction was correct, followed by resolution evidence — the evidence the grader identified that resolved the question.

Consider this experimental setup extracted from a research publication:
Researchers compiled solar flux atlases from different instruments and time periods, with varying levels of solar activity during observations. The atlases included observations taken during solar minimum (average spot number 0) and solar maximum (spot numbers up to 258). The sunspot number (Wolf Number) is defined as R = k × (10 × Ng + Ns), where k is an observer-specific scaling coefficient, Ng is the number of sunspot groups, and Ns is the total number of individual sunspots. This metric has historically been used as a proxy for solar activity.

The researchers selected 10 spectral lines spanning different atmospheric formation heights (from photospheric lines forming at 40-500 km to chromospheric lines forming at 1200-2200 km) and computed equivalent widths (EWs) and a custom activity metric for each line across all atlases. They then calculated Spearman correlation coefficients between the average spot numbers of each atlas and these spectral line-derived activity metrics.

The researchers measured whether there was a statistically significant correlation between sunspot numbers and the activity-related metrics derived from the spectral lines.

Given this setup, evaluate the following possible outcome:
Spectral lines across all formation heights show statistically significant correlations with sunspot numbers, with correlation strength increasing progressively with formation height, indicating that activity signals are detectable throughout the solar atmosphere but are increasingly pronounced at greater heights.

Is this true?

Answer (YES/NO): NO